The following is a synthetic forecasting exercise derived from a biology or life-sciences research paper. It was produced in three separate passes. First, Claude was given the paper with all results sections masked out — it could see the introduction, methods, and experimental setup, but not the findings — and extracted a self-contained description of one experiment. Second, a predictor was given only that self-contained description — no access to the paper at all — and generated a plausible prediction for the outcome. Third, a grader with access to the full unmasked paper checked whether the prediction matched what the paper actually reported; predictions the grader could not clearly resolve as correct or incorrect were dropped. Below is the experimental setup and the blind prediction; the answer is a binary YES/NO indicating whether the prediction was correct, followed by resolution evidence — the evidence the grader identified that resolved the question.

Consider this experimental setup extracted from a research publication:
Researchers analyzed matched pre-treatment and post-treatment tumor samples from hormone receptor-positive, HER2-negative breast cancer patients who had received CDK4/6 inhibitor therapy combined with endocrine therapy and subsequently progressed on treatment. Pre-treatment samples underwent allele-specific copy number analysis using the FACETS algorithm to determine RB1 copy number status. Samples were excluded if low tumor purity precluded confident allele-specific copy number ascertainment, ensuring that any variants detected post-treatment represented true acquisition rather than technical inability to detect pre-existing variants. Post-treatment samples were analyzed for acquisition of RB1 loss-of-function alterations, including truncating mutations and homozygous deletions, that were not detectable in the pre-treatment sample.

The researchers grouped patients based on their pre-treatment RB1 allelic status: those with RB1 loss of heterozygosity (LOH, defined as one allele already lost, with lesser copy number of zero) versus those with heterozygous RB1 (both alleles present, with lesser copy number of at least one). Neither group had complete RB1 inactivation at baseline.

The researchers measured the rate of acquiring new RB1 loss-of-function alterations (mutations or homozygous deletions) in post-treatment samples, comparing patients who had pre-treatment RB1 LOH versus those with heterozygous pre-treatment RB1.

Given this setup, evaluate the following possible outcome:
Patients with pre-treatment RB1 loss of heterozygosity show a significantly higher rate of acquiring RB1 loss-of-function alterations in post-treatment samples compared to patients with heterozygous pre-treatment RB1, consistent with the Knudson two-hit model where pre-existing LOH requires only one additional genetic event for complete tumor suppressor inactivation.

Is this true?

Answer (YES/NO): YES